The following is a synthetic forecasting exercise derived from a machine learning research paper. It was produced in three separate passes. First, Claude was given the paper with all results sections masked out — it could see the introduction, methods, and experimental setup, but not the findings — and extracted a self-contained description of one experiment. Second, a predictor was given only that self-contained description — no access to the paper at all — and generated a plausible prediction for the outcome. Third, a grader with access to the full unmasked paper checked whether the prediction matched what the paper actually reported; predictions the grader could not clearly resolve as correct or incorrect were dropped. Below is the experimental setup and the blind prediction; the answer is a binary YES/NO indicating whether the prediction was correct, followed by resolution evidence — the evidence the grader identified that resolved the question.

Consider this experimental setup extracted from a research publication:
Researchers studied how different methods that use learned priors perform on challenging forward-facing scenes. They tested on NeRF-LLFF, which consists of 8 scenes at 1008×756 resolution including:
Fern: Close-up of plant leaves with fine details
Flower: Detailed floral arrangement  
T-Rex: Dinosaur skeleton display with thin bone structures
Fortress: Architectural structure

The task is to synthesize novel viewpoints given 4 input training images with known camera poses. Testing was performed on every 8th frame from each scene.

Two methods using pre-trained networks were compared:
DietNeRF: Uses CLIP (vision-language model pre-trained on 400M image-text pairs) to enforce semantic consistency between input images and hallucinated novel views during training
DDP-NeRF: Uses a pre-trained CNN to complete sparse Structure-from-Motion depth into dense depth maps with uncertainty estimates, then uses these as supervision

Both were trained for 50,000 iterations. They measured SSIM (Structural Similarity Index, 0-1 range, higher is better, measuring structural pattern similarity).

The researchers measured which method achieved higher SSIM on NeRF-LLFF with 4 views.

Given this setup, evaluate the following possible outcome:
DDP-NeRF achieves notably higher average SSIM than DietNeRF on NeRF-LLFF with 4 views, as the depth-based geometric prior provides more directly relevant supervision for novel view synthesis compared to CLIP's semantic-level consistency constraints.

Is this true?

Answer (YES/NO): YES